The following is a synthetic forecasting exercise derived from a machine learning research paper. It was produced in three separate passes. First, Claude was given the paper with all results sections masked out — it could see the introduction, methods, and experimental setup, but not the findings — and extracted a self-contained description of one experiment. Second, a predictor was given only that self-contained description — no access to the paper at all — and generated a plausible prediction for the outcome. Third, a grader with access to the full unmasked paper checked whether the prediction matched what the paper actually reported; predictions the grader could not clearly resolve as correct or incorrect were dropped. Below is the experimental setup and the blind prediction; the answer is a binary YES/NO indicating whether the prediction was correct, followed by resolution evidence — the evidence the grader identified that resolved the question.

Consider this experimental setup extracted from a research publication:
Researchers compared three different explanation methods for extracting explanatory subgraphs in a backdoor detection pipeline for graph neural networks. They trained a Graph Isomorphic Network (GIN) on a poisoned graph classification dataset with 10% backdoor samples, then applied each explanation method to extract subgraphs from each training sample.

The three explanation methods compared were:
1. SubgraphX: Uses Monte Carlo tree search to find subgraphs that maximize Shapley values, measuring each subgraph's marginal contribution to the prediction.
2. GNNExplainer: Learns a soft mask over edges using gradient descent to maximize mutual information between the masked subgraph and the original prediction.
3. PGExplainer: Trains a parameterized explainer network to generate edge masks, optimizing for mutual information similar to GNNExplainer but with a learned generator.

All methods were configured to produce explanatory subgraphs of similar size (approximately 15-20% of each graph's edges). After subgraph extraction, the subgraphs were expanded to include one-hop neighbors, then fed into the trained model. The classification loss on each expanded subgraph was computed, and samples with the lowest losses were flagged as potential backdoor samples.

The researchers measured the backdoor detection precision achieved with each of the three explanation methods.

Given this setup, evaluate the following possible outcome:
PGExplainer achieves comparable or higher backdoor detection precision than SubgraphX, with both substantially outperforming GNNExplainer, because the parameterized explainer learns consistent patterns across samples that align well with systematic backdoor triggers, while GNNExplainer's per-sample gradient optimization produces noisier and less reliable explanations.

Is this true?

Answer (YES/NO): NO